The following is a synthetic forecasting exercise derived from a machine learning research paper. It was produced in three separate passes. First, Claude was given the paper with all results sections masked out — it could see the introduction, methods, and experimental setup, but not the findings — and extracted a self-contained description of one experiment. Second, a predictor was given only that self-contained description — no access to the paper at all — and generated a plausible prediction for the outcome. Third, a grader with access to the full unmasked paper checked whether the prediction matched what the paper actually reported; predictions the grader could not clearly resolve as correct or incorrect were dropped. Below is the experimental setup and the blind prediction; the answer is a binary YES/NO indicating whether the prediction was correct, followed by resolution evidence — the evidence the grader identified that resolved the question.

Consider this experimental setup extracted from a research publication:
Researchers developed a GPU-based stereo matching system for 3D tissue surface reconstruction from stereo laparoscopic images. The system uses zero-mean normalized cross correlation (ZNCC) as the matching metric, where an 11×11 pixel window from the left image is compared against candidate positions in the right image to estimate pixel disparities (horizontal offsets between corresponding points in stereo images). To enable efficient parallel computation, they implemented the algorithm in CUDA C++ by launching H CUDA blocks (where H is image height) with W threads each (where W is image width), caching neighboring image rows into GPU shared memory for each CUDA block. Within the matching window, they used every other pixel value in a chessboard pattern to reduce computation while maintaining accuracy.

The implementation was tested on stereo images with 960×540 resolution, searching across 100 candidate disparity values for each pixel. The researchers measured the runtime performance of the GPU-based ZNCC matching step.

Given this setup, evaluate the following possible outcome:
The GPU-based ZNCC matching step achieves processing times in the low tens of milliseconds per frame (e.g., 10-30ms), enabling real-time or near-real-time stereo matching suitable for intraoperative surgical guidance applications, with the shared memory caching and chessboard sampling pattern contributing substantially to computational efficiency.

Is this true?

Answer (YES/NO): NO